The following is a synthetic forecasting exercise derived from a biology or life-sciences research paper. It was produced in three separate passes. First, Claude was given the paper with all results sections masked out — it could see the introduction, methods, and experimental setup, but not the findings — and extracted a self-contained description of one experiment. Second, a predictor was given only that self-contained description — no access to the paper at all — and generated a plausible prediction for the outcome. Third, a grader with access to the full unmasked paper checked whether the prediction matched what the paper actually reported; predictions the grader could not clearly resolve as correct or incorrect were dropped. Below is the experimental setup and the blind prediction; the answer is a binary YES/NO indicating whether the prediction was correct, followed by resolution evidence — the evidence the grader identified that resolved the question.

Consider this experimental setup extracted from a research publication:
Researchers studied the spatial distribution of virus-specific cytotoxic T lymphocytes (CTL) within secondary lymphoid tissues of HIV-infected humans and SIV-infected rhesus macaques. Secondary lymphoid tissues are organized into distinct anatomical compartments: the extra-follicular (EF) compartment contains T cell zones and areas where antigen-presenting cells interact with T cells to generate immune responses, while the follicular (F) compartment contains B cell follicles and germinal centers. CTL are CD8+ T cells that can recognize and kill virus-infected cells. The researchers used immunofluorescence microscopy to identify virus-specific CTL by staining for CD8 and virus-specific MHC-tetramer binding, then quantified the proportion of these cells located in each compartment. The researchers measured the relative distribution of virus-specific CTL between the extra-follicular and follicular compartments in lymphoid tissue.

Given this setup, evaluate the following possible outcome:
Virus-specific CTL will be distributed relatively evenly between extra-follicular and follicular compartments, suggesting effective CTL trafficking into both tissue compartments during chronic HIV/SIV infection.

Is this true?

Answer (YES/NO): NO